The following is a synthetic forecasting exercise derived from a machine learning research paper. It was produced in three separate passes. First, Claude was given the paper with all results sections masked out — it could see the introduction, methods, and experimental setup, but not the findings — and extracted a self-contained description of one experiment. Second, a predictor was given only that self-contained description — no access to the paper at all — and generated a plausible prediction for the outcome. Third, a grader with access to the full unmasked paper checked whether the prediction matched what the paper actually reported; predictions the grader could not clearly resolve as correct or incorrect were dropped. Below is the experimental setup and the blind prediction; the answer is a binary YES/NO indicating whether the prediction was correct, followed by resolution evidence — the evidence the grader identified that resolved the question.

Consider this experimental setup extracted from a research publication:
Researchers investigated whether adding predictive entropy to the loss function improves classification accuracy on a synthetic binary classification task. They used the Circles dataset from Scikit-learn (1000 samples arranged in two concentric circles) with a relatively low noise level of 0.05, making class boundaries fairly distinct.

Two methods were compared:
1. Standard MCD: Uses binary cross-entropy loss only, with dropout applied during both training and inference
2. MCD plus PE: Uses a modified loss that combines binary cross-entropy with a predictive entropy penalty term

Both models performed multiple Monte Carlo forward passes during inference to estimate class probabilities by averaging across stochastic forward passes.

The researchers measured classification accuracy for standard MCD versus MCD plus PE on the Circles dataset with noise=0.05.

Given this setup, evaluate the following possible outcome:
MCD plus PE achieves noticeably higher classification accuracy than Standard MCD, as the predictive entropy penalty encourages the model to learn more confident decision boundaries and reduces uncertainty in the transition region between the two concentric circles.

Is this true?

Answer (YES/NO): NO